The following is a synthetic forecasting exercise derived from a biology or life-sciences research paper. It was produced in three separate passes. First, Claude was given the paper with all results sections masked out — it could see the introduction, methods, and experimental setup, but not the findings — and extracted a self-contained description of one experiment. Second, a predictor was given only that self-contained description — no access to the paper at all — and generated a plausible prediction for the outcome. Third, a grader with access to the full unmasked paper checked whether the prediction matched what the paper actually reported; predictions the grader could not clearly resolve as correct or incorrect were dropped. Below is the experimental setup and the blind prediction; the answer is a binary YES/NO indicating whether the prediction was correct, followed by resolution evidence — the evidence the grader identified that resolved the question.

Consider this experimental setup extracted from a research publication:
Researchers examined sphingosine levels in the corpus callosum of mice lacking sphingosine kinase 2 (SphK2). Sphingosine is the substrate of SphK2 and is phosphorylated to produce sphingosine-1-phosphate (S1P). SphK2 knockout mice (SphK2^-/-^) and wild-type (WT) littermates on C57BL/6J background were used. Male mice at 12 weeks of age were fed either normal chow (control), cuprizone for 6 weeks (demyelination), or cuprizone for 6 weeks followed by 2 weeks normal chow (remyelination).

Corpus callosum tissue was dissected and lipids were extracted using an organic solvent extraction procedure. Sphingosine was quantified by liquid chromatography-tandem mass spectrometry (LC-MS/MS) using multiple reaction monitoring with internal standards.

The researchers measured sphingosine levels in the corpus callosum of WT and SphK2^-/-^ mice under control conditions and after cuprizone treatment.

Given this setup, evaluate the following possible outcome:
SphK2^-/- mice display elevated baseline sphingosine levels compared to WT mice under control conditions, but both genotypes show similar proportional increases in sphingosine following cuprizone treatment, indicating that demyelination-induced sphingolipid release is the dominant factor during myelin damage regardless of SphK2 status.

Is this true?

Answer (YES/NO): NO